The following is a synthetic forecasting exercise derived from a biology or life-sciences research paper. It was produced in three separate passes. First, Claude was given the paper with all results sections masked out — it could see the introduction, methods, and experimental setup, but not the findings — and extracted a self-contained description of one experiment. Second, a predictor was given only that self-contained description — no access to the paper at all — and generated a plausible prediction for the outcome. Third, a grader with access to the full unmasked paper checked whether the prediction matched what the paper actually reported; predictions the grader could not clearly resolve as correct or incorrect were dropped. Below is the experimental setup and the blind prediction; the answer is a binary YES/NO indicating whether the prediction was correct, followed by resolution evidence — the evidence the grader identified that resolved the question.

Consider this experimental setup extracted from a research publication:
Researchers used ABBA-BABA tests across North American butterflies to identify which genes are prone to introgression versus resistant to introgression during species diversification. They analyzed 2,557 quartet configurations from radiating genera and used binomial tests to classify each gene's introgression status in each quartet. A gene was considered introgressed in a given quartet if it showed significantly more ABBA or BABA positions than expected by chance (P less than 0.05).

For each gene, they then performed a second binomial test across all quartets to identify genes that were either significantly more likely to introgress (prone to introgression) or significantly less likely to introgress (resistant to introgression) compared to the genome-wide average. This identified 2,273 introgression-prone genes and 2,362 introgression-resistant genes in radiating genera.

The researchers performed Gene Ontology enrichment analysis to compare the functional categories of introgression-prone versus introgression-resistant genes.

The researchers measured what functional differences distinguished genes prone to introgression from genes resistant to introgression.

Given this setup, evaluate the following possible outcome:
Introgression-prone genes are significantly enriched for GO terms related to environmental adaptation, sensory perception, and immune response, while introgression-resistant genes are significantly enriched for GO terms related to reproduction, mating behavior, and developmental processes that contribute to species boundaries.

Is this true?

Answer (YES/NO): NO